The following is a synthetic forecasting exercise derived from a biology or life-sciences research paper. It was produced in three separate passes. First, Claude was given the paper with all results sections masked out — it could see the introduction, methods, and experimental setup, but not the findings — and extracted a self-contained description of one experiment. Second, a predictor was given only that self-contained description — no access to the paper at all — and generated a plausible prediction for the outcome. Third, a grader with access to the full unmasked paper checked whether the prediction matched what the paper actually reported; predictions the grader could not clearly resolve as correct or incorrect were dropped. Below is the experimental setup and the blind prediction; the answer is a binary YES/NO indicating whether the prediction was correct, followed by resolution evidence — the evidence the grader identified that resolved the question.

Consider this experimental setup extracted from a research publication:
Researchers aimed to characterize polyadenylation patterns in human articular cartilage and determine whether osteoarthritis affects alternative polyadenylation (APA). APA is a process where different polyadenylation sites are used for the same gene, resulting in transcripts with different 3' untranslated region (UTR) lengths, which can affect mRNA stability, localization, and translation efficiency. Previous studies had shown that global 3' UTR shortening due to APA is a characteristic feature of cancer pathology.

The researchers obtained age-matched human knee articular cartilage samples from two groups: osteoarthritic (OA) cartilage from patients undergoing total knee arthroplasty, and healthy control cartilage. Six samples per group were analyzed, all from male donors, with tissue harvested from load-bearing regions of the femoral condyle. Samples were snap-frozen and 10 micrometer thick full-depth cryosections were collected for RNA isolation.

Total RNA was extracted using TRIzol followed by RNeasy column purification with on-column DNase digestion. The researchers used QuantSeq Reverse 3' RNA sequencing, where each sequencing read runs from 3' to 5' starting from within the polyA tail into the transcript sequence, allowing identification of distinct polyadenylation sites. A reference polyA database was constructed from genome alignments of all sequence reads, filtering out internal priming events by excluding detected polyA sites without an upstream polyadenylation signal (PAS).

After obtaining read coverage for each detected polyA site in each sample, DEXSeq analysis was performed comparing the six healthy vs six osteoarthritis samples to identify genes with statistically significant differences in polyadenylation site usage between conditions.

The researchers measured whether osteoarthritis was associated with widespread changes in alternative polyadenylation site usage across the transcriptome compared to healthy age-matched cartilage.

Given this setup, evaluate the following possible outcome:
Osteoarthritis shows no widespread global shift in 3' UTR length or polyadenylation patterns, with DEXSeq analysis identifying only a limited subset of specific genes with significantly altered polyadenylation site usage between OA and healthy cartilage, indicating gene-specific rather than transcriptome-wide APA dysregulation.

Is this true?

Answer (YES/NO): YES